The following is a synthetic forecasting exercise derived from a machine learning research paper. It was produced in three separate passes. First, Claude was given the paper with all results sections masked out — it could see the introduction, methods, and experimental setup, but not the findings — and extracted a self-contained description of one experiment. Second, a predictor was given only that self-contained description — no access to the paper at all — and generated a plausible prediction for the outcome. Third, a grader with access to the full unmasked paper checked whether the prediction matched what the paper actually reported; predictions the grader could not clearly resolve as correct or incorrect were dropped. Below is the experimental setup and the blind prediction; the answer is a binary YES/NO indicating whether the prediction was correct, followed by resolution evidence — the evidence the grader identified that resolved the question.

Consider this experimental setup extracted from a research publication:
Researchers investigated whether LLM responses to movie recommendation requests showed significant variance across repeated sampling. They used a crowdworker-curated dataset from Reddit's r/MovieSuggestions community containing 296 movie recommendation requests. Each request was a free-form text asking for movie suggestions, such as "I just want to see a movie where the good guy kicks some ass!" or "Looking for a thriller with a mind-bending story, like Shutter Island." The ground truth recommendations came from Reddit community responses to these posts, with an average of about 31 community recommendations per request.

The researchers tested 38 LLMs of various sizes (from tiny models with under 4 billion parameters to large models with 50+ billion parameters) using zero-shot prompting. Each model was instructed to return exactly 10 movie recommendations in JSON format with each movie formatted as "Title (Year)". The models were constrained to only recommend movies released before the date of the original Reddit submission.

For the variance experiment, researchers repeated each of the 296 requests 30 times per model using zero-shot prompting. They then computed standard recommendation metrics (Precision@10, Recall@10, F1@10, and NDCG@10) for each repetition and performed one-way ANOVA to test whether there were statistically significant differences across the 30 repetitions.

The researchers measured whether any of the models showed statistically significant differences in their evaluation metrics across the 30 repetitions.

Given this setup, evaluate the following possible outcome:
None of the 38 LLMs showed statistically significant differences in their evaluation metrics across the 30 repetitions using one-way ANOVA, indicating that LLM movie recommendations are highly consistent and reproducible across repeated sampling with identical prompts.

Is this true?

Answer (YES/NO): YES